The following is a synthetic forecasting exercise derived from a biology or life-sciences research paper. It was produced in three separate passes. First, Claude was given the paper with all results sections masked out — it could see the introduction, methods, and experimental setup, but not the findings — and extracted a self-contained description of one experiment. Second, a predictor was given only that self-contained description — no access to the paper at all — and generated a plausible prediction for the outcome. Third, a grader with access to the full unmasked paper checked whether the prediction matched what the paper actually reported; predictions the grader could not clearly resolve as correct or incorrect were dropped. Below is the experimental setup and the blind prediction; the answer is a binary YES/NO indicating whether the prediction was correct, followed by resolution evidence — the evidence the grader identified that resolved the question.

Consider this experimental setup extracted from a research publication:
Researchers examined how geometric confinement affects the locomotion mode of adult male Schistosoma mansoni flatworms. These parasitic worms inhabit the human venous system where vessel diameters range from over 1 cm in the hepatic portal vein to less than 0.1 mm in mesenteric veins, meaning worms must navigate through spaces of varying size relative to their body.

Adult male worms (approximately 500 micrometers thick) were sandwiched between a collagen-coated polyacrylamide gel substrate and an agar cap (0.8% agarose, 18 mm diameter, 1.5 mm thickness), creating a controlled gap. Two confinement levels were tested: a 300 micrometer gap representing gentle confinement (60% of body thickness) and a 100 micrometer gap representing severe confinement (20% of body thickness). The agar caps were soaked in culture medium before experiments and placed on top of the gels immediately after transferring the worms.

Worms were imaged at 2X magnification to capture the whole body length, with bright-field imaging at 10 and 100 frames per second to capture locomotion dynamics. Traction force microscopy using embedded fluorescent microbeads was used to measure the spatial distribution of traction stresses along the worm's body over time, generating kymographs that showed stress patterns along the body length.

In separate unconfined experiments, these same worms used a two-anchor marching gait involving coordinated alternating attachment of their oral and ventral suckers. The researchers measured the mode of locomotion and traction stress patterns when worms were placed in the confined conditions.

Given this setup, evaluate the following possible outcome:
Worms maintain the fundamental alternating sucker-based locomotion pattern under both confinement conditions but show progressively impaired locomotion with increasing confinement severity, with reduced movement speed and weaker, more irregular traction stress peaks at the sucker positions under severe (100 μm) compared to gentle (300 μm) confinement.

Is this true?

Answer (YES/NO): NO